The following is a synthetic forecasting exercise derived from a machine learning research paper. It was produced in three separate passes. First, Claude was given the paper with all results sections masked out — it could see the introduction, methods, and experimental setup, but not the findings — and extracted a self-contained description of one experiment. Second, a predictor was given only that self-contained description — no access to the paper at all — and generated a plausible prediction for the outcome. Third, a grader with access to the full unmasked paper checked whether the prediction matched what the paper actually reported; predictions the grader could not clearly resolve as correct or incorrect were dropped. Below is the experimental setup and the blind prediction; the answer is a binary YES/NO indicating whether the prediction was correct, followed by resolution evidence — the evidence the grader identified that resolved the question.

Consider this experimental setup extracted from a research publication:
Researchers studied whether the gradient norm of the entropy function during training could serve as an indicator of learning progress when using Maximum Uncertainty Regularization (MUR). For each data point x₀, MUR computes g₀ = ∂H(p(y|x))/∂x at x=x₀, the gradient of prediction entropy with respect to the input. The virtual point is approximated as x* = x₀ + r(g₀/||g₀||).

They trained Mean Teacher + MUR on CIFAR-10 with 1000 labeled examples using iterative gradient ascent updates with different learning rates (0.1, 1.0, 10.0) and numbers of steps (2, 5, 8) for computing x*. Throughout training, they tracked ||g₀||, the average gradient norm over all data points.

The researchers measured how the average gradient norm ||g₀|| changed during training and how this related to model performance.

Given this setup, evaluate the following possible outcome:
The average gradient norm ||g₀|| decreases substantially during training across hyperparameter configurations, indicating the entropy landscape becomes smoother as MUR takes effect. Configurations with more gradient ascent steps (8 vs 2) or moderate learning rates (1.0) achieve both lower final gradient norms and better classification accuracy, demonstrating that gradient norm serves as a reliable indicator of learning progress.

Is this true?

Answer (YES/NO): NO